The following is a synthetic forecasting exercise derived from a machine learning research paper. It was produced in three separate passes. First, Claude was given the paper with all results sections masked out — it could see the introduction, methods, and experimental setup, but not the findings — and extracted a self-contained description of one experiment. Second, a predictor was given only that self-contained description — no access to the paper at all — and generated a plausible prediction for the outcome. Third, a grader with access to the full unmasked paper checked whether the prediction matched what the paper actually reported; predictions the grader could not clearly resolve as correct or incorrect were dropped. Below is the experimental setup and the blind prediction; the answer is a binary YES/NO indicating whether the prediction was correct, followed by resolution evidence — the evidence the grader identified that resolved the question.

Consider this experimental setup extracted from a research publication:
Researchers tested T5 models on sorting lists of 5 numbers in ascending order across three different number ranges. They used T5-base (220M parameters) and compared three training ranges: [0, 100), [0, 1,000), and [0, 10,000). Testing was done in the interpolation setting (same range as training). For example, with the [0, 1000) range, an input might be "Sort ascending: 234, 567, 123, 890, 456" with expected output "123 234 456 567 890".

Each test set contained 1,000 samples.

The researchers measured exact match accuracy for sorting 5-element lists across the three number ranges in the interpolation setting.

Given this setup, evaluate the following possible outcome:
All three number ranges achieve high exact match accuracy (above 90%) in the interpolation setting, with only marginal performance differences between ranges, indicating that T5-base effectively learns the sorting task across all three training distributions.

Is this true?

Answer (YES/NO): NO